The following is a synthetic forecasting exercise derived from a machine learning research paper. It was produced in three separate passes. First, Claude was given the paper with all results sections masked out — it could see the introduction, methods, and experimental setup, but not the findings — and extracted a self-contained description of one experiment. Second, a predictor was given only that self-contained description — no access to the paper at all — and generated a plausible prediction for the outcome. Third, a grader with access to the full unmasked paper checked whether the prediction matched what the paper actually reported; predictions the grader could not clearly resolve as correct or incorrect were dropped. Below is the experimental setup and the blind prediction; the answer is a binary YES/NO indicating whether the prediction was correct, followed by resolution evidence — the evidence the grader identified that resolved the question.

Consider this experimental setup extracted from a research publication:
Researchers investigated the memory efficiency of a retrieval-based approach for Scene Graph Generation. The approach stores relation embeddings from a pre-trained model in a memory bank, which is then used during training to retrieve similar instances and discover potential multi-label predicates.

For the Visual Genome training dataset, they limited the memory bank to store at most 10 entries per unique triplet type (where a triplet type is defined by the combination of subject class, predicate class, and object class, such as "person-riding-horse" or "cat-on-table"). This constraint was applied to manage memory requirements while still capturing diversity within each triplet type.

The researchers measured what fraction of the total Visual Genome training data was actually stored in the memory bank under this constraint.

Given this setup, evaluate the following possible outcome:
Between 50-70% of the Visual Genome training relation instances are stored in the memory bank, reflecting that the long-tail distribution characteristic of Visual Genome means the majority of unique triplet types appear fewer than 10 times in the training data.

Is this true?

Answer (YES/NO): NO